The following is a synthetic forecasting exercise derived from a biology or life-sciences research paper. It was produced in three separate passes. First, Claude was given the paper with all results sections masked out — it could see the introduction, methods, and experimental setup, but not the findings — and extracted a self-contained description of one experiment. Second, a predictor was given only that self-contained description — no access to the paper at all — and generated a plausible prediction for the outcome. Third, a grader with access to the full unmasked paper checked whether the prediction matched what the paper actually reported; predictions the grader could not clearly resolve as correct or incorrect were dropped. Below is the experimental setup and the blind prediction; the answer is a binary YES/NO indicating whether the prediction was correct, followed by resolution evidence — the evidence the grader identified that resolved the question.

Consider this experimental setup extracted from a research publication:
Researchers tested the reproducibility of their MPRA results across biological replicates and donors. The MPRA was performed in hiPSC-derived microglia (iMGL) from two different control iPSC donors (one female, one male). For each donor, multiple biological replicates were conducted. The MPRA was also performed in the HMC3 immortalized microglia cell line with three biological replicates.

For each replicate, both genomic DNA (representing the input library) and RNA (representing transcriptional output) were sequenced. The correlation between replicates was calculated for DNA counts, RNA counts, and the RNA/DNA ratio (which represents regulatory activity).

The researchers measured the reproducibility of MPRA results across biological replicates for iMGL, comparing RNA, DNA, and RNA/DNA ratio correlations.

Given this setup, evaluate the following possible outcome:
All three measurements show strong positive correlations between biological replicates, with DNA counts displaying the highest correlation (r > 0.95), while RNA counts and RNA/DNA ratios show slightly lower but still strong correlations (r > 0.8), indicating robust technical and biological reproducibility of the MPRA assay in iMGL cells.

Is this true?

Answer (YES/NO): NO